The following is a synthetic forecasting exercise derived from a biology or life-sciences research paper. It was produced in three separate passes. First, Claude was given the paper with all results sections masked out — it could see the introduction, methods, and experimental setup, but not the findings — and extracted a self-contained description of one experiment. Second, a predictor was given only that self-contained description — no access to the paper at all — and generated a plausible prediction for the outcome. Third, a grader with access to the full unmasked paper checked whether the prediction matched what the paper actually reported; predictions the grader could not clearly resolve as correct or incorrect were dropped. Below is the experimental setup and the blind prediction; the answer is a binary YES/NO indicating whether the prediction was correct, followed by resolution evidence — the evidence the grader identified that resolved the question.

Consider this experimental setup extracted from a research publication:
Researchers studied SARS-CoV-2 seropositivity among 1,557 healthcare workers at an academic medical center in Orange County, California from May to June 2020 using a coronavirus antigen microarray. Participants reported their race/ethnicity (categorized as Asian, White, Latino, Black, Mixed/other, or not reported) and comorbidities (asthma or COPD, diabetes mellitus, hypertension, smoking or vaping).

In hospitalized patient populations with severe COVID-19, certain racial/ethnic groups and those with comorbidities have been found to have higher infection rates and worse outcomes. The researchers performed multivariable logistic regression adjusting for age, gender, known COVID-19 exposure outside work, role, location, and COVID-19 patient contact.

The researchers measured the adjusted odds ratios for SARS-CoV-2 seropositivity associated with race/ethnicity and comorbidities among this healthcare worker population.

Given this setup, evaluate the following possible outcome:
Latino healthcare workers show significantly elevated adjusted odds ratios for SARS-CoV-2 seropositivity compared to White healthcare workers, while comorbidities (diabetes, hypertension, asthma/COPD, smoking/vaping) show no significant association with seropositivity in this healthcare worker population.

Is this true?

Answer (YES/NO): NO